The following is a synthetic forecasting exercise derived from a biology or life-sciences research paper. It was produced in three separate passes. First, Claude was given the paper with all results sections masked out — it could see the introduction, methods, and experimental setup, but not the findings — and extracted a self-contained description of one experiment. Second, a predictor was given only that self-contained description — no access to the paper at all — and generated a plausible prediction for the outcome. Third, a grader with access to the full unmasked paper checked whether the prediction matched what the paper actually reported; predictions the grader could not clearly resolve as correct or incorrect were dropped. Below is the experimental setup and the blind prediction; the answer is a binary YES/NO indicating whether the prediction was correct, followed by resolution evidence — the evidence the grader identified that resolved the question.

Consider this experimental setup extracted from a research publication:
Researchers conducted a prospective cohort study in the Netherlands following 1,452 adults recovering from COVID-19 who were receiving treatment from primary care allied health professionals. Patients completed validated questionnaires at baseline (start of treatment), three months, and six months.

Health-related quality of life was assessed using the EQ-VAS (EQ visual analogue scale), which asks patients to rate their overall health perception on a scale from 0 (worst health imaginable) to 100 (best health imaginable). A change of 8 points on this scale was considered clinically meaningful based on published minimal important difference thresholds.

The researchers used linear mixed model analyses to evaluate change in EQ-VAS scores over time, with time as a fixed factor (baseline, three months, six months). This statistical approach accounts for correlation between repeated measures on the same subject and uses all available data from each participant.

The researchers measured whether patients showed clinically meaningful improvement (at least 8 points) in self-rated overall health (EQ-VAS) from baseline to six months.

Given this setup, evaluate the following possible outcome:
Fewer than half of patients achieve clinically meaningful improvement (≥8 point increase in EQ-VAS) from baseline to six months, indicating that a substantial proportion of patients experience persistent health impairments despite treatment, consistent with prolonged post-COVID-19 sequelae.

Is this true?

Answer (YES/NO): NO